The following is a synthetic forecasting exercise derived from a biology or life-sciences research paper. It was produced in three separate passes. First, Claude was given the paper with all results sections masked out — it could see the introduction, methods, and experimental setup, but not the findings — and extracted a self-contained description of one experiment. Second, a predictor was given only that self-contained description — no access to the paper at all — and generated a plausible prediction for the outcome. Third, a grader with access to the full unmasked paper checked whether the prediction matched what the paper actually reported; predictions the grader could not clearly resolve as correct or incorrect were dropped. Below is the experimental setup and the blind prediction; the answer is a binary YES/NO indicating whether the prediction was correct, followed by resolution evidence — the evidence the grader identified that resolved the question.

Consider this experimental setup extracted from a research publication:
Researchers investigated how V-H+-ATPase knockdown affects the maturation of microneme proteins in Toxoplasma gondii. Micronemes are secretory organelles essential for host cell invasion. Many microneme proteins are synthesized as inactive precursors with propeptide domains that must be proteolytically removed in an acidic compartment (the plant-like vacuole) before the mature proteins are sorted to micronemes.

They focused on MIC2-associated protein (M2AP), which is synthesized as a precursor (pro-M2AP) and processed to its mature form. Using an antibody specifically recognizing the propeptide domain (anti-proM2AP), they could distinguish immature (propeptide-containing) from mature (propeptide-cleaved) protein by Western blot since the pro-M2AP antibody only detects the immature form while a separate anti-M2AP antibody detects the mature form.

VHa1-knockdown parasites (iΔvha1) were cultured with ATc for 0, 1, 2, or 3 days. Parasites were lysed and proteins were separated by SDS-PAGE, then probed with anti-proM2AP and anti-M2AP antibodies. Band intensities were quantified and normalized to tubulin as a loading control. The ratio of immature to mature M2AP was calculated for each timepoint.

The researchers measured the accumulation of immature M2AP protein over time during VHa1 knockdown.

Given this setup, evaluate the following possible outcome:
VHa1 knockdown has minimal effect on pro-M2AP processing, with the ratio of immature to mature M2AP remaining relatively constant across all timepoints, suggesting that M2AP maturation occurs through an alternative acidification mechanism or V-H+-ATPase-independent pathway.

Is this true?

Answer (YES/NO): NO